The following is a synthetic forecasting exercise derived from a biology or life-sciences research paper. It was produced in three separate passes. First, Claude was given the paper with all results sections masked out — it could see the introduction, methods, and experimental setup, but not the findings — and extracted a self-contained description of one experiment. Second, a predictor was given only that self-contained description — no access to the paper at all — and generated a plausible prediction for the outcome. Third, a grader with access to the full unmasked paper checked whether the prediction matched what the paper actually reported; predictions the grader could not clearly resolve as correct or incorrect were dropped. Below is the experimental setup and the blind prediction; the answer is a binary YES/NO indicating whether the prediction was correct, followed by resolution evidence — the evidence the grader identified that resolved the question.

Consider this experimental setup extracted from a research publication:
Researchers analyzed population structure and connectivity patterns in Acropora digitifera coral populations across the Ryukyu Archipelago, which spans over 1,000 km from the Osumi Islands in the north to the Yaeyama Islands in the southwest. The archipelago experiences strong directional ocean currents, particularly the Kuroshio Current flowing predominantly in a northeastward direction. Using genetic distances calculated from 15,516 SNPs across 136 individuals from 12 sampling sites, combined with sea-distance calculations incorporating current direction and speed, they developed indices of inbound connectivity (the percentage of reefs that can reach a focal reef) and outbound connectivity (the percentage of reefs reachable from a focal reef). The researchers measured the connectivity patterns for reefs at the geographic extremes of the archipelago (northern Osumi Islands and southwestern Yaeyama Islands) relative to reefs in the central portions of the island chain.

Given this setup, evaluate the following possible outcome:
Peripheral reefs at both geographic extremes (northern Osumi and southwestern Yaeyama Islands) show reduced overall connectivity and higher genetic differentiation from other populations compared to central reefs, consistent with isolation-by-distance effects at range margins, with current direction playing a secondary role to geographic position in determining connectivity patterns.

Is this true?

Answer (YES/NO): NO